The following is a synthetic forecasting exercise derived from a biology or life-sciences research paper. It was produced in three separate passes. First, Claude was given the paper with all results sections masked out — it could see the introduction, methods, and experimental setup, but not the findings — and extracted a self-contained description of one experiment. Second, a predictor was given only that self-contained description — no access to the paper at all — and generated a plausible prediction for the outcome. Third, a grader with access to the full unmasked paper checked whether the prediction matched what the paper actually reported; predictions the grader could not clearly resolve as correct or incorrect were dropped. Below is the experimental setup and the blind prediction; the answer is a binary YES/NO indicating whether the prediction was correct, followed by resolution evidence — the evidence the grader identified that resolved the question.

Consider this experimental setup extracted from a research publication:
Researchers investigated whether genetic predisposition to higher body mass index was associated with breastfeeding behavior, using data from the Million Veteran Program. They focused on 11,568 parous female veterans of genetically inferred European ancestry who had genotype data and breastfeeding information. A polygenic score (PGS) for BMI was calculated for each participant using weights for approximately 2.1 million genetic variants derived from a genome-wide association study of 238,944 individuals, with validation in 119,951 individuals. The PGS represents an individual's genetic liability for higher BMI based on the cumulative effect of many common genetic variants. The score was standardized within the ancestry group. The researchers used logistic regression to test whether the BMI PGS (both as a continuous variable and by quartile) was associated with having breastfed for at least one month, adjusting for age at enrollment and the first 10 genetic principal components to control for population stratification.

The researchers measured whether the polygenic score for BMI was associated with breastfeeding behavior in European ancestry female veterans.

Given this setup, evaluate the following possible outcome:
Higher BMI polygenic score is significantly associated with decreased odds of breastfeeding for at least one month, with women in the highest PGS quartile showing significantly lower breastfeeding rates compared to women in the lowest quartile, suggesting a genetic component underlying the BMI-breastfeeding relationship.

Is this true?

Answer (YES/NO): YES